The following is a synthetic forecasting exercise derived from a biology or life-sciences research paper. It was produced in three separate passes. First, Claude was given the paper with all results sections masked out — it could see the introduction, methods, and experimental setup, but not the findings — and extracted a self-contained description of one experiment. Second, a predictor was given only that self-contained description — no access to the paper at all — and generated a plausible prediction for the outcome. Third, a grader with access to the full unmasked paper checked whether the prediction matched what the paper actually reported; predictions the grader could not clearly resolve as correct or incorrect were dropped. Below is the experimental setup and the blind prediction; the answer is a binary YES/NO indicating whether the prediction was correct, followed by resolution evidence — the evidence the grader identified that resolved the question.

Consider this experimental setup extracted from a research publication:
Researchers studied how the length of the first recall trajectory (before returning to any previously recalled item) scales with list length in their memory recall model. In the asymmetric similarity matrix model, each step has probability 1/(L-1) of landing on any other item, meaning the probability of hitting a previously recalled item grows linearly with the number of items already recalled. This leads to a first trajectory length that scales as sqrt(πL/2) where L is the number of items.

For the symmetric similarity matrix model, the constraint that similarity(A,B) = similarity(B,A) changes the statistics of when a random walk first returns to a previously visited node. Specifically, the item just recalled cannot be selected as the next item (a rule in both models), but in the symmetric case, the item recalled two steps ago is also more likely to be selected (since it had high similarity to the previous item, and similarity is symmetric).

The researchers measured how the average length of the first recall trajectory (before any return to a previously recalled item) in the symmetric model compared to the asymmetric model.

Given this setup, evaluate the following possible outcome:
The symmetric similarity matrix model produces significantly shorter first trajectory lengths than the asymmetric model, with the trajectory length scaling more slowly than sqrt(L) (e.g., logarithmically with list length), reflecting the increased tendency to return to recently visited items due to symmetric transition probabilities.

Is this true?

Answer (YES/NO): NO